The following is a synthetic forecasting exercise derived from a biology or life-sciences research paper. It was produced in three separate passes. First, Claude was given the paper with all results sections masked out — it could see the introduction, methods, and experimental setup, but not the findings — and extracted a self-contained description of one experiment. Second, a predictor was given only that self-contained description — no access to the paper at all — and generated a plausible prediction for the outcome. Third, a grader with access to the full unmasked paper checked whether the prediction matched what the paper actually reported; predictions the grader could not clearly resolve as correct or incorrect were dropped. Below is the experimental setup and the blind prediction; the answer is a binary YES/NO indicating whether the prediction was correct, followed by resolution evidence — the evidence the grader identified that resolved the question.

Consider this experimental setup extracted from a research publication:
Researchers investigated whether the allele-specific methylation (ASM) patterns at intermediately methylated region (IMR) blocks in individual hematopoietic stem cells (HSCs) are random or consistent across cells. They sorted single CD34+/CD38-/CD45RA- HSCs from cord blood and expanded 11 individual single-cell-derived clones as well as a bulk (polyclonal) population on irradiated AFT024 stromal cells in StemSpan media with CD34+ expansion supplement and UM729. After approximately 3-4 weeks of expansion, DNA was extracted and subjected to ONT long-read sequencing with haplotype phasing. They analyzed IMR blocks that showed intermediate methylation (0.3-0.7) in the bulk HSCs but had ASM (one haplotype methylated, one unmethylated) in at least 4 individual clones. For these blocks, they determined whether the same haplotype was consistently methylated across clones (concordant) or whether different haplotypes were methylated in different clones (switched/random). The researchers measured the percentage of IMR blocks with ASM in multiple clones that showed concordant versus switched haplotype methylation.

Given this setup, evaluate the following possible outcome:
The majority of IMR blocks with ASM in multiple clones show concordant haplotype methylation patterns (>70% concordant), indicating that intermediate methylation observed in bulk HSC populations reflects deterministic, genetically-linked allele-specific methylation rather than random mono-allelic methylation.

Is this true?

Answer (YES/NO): NO